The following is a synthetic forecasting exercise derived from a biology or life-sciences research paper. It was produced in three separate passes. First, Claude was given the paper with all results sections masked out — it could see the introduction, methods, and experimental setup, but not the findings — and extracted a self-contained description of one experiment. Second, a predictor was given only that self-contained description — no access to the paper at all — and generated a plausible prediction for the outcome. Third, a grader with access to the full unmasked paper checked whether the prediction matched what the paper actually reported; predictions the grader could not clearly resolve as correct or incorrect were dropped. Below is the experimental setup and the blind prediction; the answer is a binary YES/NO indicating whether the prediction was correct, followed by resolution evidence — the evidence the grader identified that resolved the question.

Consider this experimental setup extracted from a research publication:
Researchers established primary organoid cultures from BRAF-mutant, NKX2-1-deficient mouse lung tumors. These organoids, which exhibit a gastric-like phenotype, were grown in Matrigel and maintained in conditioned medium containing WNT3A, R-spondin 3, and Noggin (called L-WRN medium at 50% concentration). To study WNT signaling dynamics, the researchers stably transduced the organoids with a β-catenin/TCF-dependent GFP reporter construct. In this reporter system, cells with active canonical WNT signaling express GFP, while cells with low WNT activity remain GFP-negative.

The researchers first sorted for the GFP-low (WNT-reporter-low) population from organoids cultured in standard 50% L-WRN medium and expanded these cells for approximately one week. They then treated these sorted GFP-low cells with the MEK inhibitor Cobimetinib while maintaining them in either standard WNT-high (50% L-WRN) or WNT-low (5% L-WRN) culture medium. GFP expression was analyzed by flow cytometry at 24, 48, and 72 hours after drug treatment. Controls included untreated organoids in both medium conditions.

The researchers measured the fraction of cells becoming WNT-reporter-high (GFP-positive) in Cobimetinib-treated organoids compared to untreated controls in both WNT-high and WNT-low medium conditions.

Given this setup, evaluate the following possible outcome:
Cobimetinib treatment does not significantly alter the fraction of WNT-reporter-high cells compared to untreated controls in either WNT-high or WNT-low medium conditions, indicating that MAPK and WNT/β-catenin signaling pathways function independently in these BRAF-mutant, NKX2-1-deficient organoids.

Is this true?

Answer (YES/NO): NO